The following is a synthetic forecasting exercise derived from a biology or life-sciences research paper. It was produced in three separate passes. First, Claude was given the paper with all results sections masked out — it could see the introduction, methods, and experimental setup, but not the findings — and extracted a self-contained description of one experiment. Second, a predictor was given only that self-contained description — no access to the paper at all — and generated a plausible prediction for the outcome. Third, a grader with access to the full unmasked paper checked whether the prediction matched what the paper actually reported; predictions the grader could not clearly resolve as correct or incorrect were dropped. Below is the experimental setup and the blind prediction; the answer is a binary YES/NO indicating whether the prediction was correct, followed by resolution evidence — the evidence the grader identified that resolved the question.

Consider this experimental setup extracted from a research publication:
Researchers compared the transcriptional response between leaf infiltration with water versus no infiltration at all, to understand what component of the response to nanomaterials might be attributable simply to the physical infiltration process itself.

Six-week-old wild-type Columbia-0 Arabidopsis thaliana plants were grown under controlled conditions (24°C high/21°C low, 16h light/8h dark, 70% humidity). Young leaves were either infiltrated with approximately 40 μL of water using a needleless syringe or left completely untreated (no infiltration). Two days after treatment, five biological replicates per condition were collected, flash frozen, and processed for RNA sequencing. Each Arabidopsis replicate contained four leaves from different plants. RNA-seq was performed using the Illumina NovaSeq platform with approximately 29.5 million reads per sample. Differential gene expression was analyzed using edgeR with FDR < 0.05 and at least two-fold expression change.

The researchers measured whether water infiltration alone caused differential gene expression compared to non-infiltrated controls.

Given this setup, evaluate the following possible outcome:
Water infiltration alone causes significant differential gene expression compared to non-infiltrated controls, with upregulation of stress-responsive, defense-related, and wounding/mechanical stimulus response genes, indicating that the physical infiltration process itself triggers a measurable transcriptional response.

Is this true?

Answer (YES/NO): YES